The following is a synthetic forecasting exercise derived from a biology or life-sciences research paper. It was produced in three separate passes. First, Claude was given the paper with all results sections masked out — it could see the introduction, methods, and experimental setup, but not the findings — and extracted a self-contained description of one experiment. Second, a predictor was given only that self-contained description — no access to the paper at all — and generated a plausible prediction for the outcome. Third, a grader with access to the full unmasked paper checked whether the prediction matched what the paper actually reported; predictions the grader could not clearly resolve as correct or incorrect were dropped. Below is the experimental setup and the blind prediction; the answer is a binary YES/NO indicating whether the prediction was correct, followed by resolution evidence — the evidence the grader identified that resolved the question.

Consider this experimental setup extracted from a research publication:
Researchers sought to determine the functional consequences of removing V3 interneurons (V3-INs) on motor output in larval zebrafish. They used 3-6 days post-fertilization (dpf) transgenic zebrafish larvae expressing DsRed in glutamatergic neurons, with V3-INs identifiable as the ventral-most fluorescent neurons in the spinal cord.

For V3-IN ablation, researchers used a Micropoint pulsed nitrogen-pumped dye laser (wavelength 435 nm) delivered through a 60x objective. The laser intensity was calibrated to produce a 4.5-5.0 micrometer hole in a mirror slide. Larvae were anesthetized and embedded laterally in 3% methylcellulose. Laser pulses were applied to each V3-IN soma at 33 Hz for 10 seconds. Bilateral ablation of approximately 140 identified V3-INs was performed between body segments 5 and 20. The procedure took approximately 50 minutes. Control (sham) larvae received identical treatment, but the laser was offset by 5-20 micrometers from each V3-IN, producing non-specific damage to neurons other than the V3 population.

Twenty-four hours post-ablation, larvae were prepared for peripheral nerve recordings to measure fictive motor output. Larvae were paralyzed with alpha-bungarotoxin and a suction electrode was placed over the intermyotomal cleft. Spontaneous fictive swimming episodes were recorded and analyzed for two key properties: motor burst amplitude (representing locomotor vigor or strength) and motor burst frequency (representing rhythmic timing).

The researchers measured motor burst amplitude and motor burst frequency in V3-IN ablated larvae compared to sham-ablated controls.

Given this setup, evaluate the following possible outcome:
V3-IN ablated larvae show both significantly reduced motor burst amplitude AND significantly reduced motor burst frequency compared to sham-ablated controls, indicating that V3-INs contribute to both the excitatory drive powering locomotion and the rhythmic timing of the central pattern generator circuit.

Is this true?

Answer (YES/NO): NO